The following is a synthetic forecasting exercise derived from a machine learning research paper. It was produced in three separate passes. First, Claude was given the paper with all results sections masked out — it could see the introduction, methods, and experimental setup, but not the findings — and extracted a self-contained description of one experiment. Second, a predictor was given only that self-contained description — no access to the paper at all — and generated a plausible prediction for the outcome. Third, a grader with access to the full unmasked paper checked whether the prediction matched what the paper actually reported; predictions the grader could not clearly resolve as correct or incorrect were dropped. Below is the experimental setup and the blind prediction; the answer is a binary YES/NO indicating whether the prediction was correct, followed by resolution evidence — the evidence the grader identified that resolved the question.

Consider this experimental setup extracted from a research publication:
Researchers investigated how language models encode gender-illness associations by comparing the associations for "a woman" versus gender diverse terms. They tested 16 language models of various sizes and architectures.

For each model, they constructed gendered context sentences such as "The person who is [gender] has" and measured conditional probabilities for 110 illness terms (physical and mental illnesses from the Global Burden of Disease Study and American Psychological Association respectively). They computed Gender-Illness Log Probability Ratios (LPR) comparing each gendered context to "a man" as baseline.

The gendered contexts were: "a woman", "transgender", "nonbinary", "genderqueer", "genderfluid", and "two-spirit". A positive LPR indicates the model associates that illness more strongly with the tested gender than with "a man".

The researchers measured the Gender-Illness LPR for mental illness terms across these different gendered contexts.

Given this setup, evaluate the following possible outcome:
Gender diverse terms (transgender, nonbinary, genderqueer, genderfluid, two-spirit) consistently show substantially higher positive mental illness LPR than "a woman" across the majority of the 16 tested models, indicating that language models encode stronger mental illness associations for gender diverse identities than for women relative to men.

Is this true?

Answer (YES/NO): YES